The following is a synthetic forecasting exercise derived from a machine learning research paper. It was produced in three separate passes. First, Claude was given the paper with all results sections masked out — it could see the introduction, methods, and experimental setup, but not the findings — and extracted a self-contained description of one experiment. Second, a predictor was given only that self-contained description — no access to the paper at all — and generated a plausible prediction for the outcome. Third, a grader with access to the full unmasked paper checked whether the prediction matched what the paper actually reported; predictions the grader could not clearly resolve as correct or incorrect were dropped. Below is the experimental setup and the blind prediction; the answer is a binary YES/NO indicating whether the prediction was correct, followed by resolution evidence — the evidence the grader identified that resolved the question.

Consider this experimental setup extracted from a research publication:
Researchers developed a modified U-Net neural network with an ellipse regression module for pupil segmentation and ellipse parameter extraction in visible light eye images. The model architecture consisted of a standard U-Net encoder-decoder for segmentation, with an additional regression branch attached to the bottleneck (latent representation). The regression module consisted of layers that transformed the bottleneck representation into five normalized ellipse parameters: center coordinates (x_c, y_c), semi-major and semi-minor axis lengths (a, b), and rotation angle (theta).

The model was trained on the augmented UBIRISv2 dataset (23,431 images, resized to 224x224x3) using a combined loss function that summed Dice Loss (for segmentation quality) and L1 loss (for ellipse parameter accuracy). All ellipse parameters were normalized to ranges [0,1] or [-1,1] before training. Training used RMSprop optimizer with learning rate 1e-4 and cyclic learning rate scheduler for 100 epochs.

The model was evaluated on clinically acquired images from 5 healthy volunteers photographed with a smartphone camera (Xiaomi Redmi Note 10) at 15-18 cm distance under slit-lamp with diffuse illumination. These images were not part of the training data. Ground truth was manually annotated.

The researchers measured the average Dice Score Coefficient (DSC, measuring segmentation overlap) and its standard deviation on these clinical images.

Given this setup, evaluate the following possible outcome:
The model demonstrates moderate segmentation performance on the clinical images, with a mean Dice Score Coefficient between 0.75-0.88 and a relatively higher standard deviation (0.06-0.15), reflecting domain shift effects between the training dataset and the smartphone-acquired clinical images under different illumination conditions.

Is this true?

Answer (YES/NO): NO